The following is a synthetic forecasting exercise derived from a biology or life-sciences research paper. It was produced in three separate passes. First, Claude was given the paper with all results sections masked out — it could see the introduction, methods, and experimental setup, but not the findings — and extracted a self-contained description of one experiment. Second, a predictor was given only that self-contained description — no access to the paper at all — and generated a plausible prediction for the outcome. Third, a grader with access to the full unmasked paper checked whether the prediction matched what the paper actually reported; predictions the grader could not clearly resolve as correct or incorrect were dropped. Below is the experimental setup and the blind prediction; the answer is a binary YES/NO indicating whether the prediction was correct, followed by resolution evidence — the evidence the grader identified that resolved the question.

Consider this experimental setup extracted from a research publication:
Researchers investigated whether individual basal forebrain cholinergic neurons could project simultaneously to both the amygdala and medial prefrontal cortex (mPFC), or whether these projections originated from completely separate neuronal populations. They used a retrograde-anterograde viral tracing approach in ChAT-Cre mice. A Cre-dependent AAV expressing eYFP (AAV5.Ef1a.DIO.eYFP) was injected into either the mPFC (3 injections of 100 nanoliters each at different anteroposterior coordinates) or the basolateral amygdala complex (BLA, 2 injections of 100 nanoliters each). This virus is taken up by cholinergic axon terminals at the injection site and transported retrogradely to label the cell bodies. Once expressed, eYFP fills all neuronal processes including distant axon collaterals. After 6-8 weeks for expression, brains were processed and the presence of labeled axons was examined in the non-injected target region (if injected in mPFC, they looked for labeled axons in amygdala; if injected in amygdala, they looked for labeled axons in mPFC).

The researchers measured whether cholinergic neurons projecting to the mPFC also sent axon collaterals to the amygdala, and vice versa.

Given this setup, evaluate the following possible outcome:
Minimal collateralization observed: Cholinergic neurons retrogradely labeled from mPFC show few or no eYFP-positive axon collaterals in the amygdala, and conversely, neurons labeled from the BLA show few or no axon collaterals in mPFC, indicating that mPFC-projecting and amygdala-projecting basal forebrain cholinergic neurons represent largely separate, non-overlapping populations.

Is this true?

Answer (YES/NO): NO